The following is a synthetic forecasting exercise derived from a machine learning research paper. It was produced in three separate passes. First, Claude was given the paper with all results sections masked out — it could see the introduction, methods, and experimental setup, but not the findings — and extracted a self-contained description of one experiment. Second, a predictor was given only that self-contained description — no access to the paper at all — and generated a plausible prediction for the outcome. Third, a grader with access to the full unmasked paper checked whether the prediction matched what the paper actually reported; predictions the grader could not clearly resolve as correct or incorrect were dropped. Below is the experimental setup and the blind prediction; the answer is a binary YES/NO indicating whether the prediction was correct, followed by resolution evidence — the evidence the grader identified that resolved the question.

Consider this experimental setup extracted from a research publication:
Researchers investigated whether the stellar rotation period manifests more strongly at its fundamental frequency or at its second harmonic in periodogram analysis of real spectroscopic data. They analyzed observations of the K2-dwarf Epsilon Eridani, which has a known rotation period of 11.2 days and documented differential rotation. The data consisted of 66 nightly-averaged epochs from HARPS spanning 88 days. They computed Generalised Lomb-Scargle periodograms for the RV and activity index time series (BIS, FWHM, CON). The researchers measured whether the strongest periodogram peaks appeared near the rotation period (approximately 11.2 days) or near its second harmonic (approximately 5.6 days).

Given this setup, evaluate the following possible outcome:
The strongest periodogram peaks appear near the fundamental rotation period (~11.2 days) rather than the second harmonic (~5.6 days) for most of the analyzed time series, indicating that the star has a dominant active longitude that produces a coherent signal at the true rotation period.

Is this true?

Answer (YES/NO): NO